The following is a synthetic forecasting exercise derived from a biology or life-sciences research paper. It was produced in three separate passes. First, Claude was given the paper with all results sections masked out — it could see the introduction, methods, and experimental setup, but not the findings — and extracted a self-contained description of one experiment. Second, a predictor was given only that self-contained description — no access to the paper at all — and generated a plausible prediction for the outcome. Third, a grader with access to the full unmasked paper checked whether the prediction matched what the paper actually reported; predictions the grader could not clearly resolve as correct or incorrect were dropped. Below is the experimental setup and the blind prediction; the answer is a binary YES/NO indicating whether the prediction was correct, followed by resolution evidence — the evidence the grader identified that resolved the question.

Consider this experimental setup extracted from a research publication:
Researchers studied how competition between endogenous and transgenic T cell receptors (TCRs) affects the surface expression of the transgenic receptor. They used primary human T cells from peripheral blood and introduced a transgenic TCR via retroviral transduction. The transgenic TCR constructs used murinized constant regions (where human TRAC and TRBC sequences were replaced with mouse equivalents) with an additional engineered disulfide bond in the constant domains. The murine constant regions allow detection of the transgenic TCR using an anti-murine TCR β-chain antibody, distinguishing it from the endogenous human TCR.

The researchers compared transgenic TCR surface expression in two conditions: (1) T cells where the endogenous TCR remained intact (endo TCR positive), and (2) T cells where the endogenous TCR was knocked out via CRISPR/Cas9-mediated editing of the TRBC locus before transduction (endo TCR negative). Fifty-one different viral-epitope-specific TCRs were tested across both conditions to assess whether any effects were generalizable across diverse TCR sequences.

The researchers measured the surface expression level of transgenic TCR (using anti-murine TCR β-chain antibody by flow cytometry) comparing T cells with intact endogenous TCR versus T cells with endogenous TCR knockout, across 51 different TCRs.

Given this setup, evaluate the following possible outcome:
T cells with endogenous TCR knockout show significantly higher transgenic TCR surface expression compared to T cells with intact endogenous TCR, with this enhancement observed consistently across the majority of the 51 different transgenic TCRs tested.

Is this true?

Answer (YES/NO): YES